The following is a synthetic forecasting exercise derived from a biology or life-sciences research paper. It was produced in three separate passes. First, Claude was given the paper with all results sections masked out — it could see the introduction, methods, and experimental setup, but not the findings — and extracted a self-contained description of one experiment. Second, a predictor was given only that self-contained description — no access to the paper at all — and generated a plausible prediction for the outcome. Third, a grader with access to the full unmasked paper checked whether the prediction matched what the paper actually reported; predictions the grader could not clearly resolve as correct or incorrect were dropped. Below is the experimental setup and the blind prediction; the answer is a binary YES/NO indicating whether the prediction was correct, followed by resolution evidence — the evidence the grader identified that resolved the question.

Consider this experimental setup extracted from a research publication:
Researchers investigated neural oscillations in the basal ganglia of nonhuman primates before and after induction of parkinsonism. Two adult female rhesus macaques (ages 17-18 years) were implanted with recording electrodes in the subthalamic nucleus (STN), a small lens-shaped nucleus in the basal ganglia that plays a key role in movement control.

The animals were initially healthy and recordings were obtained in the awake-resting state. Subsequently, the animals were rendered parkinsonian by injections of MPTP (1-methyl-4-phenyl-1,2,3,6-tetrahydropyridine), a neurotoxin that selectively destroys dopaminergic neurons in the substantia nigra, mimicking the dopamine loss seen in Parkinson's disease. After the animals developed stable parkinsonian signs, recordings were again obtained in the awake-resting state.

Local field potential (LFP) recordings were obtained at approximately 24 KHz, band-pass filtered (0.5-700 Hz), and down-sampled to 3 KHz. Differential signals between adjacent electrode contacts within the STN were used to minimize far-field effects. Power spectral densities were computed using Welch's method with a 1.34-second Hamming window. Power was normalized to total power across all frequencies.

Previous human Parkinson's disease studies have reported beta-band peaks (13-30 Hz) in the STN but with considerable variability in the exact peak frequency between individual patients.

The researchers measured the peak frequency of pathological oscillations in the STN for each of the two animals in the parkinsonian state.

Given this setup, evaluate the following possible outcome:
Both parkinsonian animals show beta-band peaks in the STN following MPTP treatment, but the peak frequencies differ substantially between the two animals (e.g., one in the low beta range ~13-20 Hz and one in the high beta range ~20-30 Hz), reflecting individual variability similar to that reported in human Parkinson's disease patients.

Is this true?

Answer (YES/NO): NO